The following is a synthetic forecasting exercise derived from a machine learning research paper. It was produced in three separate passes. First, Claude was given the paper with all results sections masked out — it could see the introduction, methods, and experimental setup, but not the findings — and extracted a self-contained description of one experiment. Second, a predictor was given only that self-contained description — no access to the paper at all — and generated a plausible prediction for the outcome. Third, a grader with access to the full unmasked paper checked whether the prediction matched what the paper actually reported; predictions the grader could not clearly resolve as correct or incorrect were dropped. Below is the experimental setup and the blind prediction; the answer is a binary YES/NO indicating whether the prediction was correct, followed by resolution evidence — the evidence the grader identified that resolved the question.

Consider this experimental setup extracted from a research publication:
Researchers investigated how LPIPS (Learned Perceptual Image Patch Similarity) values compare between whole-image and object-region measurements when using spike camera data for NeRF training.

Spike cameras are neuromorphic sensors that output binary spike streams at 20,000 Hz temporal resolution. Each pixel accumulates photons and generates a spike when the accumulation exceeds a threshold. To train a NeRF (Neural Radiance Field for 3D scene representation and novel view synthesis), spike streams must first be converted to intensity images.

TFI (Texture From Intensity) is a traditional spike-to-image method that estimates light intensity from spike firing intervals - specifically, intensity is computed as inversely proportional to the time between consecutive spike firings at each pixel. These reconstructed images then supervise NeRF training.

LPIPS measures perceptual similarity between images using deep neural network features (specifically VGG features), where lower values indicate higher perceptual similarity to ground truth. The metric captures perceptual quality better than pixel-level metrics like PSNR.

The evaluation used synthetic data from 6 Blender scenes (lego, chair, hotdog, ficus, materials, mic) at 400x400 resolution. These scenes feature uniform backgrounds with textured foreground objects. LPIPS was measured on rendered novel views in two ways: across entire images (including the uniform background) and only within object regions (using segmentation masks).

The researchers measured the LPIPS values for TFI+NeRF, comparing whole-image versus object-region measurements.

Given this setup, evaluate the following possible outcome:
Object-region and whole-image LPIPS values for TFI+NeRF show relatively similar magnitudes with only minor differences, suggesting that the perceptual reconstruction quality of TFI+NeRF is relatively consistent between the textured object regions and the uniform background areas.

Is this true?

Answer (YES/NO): NO